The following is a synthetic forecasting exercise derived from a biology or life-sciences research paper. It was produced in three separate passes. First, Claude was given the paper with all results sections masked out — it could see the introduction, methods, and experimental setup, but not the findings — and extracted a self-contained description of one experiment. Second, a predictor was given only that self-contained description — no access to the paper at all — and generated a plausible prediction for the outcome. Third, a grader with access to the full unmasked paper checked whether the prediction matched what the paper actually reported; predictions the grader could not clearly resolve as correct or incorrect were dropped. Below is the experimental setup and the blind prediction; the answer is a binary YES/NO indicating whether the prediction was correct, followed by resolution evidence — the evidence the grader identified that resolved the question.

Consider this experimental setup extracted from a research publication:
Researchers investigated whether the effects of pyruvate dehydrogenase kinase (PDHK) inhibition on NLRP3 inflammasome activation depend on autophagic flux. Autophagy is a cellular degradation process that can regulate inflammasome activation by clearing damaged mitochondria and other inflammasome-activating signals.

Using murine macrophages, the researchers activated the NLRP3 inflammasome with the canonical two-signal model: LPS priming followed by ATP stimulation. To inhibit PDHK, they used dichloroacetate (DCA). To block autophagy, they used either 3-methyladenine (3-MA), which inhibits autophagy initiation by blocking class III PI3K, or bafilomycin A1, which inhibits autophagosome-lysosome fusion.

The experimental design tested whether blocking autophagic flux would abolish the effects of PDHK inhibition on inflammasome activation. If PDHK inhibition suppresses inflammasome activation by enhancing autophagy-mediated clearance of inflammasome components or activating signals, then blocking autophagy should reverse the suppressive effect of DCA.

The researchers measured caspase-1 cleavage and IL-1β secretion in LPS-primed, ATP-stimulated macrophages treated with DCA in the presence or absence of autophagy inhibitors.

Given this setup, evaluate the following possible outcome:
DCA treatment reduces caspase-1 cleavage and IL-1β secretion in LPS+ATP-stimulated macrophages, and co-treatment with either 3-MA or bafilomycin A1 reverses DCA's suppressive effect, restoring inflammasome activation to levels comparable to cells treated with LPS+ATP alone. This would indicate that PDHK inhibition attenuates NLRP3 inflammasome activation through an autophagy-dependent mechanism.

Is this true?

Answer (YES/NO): NO